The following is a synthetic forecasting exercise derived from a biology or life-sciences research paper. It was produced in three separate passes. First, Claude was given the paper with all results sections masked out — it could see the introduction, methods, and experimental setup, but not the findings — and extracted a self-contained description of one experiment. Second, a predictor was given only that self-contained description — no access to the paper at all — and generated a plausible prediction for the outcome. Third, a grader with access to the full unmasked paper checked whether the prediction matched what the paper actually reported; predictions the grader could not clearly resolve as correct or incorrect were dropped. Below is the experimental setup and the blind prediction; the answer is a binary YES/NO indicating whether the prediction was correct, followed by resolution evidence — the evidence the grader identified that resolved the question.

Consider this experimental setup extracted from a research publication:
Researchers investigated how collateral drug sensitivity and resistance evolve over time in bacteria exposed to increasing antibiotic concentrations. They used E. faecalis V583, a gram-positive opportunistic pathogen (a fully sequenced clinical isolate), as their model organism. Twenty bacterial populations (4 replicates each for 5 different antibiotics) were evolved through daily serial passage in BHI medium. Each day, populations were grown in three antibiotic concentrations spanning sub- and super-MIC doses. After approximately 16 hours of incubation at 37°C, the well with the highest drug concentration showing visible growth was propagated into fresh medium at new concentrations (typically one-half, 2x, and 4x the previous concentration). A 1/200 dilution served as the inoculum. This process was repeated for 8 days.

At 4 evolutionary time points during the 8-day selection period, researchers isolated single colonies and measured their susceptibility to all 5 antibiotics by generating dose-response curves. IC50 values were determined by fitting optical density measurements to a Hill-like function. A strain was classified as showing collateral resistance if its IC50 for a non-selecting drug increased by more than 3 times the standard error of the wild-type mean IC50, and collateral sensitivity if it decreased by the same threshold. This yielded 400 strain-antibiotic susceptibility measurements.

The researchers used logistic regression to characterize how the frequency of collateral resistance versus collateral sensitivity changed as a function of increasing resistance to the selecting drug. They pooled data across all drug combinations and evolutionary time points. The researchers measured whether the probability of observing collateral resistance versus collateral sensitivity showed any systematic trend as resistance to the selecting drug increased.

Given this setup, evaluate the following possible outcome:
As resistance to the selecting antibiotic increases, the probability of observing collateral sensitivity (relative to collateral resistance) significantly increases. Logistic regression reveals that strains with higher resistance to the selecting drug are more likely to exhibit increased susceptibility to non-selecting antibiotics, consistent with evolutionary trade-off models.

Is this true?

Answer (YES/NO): YES